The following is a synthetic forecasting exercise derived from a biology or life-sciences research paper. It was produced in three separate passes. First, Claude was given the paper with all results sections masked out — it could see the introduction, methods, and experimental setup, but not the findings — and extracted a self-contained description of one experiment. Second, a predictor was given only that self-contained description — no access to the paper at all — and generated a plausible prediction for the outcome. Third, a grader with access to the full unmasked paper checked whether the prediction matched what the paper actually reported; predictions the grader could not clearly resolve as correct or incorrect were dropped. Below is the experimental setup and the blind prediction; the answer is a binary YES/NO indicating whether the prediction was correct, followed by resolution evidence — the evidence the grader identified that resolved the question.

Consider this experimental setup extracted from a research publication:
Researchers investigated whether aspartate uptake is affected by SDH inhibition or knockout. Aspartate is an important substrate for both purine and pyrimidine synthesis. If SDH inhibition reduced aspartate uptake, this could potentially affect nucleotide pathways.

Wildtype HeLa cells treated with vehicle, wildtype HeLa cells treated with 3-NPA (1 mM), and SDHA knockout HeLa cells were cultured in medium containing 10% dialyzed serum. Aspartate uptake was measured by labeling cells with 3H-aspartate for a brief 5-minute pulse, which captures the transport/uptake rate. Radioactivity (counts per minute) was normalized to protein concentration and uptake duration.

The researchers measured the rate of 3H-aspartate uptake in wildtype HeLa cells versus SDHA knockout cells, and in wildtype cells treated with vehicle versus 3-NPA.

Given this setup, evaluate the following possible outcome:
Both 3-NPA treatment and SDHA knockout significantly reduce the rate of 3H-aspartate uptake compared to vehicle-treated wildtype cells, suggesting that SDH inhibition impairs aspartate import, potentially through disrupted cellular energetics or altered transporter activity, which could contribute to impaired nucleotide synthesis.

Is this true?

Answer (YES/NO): NO